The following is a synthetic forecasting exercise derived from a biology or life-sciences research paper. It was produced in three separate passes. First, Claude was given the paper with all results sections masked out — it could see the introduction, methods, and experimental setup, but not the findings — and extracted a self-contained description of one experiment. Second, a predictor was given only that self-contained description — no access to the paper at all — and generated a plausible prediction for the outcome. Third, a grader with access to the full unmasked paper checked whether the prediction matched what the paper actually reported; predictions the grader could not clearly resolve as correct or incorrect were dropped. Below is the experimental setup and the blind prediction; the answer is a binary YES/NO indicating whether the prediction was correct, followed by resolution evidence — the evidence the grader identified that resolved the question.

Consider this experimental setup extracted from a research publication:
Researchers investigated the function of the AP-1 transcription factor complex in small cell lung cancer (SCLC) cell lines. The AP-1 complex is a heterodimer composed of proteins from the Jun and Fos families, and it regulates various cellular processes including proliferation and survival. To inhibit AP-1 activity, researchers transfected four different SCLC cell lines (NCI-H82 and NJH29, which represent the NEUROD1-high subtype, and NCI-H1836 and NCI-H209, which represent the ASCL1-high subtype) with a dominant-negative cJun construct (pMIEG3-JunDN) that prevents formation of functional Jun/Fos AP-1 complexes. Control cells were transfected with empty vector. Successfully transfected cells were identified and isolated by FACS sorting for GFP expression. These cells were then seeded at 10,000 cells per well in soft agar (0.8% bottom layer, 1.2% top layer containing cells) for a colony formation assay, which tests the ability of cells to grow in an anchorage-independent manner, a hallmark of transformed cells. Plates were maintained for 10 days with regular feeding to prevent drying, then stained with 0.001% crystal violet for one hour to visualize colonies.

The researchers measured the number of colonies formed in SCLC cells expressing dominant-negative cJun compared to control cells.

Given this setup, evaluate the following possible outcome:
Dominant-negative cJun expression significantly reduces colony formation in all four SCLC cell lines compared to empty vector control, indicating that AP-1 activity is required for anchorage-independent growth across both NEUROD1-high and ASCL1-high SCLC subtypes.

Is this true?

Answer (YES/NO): NO